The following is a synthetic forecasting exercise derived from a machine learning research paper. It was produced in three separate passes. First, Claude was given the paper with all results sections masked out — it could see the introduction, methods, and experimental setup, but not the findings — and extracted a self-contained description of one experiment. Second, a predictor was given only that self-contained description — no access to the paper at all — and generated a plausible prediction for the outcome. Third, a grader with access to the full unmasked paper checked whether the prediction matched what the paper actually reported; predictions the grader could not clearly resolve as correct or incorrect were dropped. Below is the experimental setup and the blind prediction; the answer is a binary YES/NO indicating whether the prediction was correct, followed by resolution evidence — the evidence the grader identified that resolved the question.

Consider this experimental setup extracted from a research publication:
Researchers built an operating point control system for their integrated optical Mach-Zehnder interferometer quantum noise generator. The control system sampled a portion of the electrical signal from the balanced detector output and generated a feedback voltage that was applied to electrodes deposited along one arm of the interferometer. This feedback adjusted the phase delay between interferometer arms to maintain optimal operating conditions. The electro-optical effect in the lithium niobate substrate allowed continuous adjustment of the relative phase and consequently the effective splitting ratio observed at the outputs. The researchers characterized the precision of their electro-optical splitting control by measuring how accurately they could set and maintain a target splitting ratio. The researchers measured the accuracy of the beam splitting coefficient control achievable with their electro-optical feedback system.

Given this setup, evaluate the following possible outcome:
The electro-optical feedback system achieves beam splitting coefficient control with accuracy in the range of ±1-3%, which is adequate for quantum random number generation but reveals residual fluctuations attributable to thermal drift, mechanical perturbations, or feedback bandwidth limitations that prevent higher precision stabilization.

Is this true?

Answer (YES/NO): NO